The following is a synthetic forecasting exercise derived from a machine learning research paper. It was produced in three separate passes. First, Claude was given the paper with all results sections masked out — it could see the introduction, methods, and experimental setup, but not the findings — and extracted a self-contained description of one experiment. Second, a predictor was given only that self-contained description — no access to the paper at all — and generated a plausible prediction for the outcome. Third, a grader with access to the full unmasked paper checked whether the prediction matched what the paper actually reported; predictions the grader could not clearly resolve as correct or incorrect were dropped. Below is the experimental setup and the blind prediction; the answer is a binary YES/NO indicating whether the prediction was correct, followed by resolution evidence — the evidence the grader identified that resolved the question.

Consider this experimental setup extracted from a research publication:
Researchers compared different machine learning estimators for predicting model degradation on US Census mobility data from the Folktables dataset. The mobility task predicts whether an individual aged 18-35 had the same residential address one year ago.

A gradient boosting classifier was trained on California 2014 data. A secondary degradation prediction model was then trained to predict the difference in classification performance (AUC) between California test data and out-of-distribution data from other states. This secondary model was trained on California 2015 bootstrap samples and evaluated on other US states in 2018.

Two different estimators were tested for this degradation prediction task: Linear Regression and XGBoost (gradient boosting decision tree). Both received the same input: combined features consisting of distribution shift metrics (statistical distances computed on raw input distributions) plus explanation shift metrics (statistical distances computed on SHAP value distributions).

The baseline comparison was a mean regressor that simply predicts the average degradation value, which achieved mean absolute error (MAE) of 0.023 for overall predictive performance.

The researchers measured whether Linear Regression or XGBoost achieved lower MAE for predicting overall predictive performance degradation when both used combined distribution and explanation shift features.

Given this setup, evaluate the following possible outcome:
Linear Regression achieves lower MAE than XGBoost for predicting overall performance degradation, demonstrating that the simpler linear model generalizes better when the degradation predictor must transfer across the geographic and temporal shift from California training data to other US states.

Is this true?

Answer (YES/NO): NO